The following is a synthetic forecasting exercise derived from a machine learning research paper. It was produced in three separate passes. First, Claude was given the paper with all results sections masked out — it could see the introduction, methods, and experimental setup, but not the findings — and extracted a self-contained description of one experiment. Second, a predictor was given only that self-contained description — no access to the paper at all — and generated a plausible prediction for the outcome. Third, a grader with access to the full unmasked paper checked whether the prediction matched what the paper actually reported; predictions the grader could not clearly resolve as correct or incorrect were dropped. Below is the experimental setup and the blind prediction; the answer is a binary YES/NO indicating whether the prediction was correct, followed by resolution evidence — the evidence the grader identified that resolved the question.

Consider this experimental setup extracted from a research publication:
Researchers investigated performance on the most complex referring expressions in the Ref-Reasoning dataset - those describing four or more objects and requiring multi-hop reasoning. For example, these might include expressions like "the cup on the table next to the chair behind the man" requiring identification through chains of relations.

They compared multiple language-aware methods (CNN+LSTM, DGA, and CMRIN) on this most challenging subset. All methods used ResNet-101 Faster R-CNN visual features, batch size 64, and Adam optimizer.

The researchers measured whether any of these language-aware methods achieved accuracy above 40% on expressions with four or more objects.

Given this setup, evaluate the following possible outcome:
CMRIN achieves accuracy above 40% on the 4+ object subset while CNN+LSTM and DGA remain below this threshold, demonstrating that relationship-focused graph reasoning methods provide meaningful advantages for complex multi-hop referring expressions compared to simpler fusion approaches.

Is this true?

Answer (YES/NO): NO